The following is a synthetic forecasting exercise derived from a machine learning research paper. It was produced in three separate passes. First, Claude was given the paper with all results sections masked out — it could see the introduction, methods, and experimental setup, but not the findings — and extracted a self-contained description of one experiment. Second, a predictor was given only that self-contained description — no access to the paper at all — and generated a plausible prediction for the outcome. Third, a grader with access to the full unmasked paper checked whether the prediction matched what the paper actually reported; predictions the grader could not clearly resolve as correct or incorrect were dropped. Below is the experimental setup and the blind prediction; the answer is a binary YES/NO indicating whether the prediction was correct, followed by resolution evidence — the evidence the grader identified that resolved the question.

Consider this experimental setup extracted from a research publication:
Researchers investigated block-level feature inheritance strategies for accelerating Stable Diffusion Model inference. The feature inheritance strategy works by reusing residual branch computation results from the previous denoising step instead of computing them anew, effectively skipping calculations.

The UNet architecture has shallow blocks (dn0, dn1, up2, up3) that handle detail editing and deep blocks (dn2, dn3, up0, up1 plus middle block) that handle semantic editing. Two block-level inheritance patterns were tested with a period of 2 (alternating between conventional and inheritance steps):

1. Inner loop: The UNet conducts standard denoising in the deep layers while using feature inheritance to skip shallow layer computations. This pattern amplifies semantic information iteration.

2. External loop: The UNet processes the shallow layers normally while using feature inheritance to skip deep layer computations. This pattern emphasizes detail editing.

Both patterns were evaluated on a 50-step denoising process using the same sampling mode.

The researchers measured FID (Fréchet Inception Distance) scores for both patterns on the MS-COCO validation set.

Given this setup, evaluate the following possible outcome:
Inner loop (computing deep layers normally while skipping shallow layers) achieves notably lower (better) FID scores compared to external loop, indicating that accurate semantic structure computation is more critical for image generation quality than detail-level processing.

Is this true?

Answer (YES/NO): NO